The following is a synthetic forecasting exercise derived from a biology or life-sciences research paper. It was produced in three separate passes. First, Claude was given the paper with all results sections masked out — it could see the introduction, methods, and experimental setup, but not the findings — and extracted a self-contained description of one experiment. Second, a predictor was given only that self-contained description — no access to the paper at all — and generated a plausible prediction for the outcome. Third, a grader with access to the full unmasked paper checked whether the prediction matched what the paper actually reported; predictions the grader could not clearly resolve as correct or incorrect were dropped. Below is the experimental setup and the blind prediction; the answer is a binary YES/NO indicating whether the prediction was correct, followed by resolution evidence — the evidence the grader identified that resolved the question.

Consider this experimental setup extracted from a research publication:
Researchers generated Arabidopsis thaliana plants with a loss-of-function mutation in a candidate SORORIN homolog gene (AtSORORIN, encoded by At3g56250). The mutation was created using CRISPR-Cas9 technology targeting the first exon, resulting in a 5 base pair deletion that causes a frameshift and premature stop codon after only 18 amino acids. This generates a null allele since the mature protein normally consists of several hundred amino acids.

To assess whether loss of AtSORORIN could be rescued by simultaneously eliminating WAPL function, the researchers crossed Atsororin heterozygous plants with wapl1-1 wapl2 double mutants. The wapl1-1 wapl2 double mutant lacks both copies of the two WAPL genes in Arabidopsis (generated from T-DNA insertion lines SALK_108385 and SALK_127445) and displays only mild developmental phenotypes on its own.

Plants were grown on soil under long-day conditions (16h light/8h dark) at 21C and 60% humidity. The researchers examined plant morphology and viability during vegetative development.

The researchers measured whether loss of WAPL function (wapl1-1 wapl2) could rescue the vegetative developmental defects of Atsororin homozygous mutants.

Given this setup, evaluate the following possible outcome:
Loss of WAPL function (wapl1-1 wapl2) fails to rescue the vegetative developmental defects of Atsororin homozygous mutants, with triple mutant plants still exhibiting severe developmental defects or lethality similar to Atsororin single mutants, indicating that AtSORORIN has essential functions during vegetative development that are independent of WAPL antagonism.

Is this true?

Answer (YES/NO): NO